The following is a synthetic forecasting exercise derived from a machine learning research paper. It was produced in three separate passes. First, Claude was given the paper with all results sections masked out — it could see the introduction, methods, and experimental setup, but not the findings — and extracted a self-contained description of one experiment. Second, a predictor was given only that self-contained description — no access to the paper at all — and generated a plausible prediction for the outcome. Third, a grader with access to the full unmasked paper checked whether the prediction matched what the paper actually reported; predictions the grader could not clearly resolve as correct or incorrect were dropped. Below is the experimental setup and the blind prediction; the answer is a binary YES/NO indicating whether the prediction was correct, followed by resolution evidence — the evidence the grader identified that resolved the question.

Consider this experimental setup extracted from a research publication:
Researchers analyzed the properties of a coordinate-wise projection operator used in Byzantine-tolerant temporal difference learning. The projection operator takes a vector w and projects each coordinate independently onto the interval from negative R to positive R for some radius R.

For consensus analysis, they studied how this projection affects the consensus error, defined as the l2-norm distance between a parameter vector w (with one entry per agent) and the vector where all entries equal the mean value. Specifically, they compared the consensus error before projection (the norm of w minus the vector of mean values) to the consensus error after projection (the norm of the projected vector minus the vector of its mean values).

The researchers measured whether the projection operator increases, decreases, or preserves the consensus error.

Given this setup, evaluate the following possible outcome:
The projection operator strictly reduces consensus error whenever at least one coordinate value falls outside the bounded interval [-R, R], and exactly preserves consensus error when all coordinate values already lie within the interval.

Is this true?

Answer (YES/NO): NO